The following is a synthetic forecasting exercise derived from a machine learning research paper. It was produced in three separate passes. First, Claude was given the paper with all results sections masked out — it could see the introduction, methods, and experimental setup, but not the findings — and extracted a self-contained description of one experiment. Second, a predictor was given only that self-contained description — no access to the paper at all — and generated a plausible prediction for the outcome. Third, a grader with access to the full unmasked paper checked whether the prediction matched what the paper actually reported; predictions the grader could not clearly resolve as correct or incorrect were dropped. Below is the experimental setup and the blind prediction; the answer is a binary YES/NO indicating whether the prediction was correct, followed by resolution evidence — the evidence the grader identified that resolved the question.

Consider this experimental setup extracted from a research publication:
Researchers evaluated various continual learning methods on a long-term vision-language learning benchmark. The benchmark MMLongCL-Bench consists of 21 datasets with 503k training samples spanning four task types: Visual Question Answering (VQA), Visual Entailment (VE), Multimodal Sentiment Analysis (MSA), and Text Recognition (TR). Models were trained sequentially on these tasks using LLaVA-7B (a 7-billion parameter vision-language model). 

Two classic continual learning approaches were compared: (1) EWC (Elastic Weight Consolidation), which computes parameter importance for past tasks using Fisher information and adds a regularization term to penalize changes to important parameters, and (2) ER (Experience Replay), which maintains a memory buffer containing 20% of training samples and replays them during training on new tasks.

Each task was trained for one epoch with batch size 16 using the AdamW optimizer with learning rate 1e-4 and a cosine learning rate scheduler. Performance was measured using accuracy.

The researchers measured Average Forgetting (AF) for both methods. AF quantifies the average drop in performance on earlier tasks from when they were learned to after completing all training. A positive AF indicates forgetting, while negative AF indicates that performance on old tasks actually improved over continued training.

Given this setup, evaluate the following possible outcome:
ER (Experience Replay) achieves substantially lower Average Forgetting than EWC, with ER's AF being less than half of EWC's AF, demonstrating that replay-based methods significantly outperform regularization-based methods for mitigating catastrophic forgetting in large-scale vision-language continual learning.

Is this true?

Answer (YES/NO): YES